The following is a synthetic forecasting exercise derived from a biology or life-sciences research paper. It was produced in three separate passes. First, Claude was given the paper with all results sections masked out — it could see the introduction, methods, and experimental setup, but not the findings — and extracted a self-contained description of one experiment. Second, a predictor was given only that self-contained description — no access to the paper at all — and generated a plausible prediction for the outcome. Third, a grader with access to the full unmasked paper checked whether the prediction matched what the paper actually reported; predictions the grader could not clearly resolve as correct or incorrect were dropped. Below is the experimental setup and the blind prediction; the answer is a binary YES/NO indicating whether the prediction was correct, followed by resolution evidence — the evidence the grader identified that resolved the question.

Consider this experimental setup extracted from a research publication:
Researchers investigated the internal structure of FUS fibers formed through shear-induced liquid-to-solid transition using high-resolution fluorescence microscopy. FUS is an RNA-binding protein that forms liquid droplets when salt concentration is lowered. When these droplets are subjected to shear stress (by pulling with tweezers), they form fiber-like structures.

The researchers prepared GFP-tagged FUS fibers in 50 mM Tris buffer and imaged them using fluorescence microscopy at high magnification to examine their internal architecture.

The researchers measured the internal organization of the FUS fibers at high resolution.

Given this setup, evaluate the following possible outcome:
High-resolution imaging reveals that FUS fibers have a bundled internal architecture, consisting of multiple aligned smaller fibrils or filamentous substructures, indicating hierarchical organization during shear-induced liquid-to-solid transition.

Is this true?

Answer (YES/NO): YES